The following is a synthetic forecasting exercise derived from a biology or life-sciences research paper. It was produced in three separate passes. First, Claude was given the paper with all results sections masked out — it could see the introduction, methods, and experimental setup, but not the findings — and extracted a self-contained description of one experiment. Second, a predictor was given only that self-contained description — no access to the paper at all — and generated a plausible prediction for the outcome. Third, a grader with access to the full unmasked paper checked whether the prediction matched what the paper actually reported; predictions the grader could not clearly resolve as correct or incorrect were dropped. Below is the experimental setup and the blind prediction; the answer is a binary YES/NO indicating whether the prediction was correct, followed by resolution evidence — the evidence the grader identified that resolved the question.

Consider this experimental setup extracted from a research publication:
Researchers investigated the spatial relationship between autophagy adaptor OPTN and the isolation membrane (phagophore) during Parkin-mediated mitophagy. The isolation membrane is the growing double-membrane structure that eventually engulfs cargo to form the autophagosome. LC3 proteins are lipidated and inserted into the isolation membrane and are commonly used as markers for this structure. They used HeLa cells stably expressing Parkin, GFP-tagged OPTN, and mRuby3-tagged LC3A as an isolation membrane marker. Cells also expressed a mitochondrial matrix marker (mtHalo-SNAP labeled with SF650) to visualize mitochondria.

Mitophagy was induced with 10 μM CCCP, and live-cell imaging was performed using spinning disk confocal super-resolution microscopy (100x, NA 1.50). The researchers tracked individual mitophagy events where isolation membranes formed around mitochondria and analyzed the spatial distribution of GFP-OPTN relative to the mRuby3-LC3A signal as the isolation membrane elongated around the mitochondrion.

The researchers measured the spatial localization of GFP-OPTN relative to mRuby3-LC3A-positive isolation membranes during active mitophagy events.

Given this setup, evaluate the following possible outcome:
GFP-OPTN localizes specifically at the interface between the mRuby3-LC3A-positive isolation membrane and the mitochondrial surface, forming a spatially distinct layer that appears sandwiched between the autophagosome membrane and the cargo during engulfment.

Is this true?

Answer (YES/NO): YES